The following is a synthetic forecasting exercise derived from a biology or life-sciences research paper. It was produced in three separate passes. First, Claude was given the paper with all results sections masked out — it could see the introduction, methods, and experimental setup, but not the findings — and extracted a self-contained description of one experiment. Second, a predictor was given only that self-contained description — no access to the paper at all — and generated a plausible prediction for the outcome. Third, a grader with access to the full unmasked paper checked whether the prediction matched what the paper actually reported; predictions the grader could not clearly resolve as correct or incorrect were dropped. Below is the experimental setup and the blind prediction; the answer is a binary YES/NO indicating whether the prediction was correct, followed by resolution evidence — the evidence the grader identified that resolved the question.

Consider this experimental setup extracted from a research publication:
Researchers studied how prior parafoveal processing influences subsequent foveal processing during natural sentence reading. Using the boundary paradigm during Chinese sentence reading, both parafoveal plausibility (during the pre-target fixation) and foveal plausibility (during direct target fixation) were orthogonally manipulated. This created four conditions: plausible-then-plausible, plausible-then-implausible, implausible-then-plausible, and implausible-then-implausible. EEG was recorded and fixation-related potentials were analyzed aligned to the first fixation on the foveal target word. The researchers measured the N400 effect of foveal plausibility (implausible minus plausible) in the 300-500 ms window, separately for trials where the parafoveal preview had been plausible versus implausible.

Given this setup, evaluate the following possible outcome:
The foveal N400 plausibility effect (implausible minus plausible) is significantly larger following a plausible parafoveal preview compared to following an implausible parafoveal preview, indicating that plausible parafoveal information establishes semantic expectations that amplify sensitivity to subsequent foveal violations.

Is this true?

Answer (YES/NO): YES